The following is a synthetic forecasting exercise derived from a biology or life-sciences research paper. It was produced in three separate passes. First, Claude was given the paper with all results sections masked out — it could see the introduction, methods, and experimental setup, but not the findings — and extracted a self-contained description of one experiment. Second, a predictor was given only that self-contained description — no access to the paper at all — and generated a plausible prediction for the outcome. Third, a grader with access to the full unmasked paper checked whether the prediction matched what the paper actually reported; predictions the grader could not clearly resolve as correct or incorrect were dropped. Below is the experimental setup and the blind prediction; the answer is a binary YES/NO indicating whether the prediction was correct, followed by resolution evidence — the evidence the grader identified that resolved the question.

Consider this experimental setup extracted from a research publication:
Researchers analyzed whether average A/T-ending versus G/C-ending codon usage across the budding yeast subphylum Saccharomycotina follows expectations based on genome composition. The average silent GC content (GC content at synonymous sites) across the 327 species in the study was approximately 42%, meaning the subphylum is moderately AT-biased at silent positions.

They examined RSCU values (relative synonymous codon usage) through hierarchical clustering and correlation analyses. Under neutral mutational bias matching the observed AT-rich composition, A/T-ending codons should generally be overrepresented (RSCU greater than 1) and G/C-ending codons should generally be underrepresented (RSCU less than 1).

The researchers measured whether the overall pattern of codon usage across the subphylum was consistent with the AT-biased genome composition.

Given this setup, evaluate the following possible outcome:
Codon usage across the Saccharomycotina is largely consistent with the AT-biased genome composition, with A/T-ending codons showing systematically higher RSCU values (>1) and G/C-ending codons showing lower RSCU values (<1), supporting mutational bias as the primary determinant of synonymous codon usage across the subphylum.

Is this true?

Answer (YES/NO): YES